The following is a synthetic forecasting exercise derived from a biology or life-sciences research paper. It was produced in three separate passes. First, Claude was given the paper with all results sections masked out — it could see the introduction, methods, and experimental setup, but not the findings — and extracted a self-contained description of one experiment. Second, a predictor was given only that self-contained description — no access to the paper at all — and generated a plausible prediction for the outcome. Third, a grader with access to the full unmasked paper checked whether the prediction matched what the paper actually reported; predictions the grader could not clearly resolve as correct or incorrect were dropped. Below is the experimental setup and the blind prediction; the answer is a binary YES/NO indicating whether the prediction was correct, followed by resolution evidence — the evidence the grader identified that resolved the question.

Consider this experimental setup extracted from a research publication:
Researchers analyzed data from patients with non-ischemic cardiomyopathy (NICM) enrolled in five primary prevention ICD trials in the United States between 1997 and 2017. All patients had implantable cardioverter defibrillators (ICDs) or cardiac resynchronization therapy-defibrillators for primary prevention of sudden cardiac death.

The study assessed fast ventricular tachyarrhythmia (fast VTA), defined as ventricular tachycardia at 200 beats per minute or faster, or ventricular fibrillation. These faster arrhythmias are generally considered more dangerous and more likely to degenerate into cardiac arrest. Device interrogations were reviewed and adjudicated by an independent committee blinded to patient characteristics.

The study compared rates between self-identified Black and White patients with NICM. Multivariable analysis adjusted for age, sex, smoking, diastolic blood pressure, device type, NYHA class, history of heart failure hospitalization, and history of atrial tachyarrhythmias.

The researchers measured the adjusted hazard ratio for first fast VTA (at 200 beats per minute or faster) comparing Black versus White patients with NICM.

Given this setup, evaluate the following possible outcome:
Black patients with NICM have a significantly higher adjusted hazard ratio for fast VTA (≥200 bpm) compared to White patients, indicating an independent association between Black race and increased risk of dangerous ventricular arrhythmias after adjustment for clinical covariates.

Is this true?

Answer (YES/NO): YES